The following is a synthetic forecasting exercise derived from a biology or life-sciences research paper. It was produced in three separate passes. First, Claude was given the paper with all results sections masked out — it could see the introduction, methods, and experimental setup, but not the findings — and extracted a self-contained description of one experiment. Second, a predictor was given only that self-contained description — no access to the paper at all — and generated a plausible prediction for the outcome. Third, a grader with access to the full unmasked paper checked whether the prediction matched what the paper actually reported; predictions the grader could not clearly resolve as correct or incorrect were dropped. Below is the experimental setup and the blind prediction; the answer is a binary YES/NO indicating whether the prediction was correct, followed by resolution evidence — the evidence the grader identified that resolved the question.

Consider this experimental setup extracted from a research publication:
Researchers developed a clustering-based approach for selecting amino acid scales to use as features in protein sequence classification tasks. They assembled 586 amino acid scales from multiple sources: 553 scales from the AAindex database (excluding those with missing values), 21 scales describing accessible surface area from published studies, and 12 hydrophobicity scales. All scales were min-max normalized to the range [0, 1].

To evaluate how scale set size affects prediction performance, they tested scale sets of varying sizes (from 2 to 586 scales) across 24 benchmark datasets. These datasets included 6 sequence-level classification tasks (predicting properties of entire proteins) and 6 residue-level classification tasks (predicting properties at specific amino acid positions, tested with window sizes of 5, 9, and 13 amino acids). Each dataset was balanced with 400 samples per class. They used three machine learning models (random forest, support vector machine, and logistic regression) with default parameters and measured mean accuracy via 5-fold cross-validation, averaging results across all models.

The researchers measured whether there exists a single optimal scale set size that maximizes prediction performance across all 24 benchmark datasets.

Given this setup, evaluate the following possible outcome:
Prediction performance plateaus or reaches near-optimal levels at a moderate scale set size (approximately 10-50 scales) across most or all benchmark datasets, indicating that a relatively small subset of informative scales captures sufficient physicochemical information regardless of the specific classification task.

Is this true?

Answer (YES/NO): NO